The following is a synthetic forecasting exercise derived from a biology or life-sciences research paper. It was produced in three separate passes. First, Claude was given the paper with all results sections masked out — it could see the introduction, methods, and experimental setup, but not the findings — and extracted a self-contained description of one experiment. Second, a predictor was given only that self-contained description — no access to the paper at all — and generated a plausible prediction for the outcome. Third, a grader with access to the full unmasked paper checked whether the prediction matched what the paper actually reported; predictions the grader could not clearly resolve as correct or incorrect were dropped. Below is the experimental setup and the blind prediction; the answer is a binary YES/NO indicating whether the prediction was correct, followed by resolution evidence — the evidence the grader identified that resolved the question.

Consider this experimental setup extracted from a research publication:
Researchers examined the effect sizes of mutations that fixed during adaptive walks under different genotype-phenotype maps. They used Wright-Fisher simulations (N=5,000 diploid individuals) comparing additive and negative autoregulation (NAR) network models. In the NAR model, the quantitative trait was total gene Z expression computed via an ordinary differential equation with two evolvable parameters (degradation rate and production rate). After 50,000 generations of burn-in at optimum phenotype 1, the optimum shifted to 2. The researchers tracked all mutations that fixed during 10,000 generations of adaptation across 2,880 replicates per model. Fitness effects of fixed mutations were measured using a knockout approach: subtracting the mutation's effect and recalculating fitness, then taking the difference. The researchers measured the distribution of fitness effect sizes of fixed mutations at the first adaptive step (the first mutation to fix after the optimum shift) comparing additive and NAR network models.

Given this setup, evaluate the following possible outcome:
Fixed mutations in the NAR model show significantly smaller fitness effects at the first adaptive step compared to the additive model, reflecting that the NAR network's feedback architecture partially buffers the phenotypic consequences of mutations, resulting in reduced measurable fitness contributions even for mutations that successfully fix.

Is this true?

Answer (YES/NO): NO